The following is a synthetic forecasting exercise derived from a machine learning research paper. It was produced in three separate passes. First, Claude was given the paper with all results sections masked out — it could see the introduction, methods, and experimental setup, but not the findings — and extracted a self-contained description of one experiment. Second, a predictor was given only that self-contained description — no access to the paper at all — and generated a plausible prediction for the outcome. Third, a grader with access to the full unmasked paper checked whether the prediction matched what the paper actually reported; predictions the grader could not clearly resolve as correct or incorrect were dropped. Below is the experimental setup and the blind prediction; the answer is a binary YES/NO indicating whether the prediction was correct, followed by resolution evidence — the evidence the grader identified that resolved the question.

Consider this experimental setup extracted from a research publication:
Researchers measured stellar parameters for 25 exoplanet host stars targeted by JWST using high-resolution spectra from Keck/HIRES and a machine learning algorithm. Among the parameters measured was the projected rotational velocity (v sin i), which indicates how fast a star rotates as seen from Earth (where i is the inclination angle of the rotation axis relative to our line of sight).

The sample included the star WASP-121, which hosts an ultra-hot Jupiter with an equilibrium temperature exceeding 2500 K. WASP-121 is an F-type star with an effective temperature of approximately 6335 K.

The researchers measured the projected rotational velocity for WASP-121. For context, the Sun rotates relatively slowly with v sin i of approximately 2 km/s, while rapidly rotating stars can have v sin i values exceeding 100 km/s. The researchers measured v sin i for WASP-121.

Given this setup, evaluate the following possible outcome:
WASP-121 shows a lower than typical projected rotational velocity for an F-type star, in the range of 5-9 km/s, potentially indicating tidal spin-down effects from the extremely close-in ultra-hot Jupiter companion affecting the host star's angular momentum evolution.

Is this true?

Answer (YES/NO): NO